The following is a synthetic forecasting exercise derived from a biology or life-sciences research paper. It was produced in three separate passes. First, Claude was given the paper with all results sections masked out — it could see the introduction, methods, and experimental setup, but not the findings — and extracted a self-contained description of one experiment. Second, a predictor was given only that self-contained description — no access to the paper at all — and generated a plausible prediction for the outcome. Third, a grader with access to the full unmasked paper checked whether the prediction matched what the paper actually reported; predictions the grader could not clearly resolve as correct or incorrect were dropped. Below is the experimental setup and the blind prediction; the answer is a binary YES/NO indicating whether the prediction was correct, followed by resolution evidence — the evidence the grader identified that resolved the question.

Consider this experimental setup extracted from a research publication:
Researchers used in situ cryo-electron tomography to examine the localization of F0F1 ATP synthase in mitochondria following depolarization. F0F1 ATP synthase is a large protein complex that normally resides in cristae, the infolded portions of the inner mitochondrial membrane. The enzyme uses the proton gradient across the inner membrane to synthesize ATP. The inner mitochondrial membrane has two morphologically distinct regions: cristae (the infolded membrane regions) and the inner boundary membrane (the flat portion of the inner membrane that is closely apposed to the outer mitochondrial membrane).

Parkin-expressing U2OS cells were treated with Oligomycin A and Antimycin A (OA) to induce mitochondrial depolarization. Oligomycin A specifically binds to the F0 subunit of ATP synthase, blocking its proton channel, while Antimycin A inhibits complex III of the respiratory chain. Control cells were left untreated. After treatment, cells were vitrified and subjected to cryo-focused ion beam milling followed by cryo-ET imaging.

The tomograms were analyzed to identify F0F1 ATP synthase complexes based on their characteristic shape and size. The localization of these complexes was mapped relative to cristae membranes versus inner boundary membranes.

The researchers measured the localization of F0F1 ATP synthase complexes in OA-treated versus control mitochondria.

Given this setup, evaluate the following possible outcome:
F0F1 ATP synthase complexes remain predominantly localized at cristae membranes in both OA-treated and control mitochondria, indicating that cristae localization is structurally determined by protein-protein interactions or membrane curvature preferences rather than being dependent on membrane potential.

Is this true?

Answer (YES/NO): NO